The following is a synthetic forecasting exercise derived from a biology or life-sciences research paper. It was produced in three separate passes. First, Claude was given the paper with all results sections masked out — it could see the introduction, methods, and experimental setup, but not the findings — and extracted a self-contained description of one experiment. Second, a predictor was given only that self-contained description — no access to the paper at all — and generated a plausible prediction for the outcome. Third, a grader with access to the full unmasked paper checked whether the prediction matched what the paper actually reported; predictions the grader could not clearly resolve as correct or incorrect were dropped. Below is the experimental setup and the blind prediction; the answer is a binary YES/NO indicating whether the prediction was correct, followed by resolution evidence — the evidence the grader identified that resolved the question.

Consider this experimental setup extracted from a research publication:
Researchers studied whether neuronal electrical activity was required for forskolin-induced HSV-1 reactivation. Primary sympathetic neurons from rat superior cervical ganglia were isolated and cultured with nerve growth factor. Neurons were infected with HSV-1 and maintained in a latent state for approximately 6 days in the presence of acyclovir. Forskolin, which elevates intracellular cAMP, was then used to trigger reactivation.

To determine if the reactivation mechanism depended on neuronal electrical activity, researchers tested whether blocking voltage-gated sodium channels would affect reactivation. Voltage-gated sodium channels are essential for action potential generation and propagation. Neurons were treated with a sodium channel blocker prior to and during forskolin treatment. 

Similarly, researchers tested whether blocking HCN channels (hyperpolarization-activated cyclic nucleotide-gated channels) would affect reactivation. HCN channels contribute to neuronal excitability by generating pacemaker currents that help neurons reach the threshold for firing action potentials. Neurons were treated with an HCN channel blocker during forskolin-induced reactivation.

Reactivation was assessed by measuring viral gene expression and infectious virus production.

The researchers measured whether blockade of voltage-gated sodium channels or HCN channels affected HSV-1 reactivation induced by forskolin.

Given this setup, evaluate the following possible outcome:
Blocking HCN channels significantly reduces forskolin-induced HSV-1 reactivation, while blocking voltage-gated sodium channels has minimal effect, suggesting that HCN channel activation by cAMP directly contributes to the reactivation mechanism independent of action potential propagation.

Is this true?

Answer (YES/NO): NO